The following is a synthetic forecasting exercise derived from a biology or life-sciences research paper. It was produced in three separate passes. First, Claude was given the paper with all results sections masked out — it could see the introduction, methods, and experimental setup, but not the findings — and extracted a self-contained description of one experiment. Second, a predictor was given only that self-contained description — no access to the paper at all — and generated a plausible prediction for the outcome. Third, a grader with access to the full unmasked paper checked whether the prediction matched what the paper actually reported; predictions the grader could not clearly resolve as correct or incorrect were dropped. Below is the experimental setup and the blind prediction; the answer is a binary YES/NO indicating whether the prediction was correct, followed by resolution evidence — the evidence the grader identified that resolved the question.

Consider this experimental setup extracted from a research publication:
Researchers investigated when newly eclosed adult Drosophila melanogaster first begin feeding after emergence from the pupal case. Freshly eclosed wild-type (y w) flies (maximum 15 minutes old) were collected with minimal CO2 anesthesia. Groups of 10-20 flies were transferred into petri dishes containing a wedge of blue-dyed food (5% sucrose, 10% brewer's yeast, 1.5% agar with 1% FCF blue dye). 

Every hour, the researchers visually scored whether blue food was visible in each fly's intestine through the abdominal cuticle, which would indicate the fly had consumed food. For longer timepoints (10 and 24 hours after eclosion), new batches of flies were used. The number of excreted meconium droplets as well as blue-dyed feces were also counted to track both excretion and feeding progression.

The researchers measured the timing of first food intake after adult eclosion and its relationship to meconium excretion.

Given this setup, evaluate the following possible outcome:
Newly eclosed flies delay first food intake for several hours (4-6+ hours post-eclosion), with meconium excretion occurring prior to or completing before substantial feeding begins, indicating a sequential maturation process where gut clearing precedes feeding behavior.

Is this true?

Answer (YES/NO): NO